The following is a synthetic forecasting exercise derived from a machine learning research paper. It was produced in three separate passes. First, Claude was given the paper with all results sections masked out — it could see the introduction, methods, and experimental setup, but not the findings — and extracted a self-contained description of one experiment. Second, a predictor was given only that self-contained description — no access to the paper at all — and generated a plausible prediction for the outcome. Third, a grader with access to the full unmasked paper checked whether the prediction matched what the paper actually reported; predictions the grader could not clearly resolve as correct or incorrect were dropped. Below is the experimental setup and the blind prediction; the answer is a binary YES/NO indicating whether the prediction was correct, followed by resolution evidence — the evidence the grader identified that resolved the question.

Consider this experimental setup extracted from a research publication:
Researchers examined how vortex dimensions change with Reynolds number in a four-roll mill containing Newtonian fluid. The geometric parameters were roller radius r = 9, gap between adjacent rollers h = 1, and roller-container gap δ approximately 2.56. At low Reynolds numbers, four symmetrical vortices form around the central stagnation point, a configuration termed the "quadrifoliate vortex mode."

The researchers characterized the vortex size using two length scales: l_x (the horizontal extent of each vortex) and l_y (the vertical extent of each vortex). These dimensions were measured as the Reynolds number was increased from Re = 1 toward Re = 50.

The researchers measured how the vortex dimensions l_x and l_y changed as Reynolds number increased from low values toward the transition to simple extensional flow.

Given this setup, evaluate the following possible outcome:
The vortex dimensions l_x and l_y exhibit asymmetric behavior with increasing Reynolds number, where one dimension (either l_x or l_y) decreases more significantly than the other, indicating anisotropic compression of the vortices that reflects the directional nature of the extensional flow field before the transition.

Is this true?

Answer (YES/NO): YES